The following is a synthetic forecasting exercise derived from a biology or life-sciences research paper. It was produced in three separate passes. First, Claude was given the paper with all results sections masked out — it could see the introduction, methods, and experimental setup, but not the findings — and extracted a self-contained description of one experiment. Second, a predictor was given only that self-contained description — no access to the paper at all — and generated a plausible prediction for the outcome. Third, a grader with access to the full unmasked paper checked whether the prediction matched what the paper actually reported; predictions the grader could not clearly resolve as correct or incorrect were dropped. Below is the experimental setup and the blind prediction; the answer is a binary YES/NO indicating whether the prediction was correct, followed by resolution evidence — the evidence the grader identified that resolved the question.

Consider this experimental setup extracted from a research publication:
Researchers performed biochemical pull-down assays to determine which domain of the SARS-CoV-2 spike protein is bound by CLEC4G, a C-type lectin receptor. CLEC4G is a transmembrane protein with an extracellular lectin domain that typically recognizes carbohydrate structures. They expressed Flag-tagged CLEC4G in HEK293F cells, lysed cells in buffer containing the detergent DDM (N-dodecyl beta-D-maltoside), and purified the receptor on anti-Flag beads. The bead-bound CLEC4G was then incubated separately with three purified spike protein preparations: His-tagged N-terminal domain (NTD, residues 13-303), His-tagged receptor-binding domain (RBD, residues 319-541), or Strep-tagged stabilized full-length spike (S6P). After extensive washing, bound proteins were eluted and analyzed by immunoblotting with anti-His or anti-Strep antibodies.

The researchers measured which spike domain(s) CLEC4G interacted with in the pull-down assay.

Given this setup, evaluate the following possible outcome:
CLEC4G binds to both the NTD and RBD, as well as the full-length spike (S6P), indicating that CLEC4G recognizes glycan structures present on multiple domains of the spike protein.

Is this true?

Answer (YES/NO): NO